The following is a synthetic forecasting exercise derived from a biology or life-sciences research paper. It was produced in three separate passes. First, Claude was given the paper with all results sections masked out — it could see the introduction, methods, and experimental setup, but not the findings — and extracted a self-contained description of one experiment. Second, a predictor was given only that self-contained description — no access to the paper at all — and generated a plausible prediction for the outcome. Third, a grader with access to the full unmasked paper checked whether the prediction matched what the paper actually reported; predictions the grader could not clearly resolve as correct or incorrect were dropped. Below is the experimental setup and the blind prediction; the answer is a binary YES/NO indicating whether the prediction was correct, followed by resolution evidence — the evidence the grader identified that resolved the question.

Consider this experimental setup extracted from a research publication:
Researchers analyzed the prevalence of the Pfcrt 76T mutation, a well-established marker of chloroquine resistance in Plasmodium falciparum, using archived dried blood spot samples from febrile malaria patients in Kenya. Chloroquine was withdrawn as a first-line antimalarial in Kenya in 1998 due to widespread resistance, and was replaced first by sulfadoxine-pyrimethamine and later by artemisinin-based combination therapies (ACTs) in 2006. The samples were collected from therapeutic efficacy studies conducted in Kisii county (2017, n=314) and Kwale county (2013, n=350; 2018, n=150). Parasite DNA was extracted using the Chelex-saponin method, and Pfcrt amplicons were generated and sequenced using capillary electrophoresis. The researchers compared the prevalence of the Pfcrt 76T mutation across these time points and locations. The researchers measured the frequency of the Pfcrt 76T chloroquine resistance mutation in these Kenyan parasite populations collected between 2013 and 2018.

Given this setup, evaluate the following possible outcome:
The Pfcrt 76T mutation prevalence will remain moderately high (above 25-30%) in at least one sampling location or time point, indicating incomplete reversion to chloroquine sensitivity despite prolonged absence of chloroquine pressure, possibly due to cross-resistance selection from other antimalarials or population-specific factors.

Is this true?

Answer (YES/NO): NO